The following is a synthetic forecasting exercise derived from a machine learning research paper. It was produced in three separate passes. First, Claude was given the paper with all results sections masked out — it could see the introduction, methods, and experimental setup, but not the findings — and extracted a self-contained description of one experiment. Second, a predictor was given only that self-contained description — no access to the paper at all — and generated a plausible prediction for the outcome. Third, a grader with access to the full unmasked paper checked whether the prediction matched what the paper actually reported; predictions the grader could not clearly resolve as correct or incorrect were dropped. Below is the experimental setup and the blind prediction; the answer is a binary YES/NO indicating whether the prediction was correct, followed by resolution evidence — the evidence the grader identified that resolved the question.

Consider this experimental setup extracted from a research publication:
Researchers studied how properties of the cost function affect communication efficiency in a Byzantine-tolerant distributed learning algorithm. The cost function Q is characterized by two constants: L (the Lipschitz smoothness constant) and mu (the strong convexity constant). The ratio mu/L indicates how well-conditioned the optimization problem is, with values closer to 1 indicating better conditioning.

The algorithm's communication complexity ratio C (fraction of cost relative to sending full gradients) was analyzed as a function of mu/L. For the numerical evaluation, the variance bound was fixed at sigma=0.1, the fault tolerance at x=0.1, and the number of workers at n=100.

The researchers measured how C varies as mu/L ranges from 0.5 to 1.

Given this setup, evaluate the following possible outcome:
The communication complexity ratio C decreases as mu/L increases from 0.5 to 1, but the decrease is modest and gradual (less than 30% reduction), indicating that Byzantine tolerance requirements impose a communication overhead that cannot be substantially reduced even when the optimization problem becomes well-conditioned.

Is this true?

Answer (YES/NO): NO